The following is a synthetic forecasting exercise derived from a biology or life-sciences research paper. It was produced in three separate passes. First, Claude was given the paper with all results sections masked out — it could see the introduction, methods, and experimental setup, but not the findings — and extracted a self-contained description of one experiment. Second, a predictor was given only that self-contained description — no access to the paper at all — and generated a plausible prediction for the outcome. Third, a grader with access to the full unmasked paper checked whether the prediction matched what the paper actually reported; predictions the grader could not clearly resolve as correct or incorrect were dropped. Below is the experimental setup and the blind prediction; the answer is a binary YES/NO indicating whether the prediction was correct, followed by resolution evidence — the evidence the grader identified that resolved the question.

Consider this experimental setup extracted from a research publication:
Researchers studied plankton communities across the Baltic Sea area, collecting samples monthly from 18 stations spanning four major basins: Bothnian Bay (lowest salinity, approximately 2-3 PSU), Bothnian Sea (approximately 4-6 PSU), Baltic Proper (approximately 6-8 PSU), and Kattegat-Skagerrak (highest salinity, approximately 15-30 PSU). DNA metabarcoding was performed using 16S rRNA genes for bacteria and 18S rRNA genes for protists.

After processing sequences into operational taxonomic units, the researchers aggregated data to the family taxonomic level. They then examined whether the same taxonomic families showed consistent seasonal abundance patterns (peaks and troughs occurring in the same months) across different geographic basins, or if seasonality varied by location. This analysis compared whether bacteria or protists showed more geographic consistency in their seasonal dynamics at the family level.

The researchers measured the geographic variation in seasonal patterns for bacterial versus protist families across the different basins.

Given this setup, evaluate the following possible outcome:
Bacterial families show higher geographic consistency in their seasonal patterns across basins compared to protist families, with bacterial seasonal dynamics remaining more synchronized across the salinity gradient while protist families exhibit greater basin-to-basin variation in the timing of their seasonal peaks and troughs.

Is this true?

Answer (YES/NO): YES